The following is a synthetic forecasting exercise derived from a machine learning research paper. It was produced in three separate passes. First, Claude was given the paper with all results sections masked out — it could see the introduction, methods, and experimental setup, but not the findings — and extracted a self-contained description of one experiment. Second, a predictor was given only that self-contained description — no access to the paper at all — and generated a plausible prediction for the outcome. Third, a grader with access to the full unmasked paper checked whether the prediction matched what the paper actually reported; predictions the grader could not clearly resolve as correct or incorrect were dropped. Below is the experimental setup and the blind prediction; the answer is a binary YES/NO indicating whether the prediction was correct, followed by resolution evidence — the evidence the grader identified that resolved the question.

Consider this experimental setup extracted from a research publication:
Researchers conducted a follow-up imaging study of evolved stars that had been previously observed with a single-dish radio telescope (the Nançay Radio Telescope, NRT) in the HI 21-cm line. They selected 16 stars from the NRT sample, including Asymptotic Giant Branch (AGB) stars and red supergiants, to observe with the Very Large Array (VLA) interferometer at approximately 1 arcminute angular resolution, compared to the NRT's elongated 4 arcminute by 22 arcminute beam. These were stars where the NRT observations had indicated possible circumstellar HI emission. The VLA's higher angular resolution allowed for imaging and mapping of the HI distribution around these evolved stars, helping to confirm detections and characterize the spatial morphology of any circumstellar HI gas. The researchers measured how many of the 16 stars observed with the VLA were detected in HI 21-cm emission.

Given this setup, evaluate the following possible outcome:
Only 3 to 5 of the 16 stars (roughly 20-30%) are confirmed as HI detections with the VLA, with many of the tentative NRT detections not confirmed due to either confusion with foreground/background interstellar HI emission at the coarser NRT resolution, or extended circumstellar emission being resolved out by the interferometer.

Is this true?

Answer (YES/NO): NO